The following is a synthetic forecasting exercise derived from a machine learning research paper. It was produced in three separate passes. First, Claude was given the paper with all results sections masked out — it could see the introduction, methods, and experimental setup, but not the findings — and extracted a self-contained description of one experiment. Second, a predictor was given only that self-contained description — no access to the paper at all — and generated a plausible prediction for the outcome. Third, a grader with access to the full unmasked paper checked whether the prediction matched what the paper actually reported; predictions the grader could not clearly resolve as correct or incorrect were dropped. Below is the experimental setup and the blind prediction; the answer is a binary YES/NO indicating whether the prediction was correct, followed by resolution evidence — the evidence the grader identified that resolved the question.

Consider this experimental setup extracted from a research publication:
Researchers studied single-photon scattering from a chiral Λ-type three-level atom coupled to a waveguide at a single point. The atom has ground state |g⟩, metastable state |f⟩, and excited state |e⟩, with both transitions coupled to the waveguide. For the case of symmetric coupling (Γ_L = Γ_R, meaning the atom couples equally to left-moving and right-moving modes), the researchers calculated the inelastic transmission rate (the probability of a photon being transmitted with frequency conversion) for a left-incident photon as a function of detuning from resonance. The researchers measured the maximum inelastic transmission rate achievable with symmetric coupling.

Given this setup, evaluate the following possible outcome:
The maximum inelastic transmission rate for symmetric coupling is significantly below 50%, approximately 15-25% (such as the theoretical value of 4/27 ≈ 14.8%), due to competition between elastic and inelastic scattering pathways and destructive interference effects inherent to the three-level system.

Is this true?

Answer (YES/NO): NO